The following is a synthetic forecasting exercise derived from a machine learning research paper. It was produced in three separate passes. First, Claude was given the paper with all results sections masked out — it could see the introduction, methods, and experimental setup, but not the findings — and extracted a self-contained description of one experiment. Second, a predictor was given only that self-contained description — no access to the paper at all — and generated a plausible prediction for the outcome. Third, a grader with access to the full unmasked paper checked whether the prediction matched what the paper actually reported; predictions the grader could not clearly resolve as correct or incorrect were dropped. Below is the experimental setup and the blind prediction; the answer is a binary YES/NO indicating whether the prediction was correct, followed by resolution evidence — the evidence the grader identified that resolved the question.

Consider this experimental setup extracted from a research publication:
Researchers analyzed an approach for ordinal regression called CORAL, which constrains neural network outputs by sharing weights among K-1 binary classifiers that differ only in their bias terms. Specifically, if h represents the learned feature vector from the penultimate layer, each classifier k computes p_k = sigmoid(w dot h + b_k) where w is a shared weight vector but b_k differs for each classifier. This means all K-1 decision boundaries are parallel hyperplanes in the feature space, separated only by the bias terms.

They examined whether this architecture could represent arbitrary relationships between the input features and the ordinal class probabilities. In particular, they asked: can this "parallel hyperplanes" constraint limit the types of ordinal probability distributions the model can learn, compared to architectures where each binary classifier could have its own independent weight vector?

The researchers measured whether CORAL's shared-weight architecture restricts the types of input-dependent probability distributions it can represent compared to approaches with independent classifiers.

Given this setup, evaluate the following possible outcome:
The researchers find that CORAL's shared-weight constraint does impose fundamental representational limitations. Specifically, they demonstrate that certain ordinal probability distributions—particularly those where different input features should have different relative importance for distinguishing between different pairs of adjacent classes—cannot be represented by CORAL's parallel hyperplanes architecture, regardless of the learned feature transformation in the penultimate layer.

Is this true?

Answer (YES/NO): YES